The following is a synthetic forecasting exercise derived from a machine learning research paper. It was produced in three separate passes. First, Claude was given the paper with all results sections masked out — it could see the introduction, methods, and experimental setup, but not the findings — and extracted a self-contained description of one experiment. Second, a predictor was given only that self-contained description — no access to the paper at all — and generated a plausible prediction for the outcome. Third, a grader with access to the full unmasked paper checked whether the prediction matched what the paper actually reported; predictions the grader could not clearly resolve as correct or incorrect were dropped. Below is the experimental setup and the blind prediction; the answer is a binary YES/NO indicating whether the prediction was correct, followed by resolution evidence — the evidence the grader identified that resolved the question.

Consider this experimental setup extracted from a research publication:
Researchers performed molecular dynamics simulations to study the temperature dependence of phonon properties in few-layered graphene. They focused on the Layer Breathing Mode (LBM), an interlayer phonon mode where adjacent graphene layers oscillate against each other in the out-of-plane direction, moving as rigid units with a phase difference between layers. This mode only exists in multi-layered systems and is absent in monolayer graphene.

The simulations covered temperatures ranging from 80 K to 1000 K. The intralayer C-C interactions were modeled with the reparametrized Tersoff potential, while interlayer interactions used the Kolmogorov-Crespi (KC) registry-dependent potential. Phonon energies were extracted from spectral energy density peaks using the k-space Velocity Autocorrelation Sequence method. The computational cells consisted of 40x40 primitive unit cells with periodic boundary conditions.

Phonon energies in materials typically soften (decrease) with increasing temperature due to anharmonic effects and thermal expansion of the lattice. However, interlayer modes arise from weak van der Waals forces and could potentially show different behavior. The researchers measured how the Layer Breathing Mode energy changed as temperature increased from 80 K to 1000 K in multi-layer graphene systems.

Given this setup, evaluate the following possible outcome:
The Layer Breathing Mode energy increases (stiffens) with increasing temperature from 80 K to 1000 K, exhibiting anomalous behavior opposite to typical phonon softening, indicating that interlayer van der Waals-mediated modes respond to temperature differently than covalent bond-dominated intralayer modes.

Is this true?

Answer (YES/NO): NO